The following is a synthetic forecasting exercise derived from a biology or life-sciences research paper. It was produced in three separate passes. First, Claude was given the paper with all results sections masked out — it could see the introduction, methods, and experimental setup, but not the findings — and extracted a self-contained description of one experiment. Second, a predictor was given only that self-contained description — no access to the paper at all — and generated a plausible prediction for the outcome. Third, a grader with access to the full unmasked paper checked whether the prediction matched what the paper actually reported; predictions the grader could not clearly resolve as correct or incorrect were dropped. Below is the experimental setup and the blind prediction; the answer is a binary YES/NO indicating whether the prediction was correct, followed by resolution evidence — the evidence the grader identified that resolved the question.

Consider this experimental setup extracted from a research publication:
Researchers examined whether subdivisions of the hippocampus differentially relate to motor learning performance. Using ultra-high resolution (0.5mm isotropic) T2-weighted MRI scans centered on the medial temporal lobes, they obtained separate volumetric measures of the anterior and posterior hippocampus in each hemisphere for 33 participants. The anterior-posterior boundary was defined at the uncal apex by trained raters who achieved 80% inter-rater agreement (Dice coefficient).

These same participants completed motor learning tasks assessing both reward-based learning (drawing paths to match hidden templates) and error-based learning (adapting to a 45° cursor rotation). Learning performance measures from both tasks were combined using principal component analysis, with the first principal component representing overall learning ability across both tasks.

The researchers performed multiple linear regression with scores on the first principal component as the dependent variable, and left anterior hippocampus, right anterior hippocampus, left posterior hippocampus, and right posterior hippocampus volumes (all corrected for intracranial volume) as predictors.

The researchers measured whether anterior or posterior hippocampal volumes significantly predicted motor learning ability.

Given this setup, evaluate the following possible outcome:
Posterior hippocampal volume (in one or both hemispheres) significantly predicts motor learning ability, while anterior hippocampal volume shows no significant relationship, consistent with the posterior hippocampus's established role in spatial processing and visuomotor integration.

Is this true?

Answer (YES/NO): NO